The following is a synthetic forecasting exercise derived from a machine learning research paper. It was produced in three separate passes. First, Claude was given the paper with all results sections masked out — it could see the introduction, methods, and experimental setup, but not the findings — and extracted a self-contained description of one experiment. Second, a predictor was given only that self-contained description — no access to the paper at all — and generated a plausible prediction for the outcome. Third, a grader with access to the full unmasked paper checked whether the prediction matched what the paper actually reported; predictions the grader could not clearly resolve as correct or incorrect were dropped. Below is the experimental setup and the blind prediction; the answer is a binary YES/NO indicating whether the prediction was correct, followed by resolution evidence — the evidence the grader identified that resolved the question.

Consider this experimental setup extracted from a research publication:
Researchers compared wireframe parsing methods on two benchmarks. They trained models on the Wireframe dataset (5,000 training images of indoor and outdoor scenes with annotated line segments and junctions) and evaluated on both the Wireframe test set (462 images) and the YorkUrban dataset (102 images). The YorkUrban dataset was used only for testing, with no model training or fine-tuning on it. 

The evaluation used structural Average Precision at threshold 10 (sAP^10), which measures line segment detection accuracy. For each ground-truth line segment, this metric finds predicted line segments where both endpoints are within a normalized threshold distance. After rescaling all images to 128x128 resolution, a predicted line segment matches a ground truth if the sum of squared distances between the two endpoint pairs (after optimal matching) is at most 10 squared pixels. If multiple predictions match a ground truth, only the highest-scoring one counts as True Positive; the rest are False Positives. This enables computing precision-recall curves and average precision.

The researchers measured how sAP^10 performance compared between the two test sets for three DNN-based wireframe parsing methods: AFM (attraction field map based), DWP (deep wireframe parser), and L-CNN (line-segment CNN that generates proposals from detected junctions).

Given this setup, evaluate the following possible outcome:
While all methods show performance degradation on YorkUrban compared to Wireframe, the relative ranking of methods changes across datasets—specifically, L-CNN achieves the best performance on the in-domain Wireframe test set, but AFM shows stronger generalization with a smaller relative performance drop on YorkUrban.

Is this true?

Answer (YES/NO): NO